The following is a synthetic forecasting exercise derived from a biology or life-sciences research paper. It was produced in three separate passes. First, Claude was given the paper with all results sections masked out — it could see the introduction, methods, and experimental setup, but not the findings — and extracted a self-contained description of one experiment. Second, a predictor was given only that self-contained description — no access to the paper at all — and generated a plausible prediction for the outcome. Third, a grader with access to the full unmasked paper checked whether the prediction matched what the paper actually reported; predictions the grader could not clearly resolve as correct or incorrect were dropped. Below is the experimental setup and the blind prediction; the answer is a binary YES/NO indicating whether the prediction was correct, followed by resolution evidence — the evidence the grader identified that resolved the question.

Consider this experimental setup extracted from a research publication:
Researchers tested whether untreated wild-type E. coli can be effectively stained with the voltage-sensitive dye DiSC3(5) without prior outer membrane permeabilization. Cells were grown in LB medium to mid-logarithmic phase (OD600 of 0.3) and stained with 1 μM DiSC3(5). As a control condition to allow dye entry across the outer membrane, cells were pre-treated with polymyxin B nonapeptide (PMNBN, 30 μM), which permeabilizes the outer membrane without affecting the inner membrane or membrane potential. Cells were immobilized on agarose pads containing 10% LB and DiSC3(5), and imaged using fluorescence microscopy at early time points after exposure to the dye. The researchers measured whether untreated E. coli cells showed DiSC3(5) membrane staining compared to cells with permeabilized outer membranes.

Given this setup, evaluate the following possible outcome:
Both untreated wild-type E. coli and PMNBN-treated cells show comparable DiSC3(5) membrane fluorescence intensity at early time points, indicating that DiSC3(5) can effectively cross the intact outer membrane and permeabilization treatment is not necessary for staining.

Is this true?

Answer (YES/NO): NO